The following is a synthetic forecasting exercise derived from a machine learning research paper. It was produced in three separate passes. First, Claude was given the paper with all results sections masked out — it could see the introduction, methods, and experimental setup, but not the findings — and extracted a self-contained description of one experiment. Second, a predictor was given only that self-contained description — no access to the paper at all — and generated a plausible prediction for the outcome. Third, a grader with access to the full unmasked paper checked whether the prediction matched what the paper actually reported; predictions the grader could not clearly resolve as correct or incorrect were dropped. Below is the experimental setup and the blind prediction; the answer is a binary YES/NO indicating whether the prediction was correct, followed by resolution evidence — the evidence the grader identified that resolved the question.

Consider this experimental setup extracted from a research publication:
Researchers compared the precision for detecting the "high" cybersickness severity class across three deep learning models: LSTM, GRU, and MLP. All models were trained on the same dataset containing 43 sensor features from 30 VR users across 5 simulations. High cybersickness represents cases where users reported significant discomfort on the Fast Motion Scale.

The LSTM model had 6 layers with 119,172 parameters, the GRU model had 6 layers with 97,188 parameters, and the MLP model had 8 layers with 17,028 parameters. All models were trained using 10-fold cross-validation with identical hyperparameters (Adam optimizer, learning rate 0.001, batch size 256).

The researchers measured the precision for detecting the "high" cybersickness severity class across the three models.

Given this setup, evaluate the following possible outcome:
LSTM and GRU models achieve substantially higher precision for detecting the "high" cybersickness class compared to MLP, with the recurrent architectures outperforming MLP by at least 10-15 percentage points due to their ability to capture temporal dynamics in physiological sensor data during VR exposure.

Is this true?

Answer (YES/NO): NO